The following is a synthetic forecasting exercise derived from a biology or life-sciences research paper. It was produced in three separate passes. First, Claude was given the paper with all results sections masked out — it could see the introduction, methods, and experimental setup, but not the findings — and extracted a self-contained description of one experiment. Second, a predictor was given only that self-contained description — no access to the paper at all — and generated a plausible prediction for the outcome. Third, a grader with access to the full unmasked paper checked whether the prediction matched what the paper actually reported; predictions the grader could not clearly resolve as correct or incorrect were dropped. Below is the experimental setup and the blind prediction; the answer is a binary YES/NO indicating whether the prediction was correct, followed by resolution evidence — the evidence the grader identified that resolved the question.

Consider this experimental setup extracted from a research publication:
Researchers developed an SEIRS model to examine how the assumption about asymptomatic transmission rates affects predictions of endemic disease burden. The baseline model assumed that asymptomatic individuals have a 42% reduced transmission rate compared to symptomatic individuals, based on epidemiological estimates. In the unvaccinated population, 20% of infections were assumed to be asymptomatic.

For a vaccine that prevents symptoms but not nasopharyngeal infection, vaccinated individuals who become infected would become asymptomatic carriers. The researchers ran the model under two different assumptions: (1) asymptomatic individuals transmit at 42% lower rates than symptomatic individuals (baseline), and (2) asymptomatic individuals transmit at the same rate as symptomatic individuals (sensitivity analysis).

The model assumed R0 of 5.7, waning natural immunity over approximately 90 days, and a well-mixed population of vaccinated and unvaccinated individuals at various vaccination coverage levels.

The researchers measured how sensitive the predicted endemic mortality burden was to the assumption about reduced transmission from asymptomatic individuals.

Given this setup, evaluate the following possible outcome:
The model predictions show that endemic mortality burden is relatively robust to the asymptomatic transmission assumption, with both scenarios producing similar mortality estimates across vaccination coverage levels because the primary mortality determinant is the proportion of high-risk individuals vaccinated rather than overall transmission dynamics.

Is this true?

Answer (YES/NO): YES